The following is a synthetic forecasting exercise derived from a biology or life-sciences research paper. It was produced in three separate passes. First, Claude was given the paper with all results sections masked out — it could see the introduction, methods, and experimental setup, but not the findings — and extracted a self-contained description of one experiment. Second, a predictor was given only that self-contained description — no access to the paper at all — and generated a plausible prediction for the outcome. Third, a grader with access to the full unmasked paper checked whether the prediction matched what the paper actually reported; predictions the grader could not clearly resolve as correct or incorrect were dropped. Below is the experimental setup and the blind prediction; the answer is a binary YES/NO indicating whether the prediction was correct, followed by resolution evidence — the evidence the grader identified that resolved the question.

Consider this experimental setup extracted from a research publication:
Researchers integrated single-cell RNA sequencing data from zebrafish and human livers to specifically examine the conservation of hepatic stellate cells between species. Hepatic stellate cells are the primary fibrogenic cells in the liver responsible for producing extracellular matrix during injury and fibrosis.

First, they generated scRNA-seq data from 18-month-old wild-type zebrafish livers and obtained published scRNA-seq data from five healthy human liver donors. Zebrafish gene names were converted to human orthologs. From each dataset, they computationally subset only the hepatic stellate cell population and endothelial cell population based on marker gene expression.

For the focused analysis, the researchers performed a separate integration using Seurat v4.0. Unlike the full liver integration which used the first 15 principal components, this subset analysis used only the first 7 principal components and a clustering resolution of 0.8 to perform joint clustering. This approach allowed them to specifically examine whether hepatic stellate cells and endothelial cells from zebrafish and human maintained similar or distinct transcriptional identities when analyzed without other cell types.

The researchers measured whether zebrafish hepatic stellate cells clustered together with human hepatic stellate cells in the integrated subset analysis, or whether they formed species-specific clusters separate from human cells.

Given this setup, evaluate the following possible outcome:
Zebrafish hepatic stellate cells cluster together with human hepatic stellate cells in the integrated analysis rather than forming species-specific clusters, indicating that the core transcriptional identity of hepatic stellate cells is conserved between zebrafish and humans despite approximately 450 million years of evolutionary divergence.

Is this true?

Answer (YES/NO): YES